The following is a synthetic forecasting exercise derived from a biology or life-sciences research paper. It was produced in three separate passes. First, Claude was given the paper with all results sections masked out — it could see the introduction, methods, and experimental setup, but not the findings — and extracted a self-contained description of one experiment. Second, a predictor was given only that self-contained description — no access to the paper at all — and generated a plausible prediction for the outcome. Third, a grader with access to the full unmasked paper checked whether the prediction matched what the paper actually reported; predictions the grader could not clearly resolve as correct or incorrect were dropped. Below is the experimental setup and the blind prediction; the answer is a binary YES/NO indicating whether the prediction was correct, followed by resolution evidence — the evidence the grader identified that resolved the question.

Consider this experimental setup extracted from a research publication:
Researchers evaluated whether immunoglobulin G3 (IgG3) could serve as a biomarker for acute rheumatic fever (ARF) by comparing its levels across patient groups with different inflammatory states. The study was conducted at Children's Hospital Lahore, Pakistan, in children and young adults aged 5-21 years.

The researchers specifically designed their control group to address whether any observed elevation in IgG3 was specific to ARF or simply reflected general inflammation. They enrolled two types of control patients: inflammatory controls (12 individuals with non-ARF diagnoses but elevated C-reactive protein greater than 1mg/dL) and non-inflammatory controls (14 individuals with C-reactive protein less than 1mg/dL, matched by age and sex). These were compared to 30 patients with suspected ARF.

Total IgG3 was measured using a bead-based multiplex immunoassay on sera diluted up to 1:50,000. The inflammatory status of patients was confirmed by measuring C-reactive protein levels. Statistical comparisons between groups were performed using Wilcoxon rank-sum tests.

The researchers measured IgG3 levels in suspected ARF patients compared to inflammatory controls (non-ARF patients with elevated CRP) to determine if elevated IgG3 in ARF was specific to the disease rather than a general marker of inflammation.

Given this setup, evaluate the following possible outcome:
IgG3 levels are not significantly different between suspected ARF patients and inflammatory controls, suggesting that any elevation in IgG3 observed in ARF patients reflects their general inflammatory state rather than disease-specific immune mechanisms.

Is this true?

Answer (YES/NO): NO